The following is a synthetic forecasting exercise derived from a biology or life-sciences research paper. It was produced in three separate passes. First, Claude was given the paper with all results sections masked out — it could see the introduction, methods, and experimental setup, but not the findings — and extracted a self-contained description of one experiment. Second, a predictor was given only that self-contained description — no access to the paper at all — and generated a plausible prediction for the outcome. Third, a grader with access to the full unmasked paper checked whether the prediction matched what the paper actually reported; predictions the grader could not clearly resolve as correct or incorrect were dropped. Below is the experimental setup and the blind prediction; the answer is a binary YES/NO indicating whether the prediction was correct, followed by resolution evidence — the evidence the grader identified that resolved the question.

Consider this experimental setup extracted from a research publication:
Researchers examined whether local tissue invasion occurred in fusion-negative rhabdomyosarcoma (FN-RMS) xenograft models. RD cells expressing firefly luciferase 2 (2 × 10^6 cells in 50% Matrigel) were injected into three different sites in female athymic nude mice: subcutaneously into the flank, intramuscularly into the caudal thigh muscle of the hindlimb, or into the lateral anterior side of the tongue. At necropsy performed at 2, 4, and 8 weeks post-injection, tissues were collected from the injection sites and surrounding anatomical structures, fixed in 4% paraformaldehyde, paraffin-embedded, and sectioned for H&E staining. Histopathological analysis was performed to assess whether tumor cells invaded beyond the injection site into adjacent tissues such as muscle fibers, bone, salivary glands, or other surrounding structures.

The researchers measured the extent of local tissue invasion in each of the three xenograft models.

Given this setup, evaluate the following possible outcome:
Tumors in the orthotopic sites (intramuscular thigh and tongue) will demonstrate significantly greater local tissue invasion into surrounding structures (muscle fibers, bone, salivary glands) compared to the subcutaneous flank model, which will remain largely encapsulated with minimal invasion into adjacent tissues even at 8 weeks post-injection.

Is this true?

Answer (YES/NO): NO